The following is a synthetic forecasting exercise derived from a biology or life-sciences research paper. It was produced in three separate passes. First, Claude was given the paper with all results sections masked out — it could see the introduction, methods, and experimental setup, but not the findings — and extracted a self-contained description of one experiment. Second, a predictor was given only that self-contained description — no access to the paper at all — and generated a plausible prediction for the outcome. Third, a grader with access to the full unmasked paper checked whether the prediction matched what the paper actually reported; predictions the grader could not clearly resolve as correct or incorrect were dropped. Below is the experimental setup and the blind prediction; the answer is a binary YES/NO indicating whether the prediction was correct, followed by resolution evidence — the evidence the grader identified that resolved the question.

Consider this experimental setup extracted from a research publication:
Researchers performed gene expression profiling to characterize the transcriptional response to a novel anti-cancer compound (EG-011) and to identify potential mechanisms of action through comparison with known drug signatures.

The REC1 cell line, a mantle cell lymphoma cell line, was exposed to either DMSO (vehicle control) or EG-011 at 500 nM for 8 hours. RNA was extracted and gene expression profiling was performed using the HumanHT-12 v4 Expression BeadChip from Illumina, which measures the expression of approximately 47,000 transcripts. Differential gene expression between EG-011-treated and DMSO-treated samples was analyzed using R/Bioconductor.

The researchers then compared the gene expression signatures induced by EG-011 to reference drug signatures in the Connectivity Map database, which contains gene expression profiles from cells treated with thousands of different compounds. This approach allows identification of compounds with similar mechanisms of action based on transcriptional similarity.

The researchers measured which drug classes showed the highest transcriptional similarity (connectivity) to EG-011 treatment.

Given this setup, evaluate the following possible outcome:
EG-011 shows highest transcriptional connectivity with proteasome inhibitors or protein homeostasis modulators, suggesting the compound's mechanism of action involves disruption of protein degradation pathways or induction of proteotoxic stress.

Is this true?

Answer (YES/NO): NO